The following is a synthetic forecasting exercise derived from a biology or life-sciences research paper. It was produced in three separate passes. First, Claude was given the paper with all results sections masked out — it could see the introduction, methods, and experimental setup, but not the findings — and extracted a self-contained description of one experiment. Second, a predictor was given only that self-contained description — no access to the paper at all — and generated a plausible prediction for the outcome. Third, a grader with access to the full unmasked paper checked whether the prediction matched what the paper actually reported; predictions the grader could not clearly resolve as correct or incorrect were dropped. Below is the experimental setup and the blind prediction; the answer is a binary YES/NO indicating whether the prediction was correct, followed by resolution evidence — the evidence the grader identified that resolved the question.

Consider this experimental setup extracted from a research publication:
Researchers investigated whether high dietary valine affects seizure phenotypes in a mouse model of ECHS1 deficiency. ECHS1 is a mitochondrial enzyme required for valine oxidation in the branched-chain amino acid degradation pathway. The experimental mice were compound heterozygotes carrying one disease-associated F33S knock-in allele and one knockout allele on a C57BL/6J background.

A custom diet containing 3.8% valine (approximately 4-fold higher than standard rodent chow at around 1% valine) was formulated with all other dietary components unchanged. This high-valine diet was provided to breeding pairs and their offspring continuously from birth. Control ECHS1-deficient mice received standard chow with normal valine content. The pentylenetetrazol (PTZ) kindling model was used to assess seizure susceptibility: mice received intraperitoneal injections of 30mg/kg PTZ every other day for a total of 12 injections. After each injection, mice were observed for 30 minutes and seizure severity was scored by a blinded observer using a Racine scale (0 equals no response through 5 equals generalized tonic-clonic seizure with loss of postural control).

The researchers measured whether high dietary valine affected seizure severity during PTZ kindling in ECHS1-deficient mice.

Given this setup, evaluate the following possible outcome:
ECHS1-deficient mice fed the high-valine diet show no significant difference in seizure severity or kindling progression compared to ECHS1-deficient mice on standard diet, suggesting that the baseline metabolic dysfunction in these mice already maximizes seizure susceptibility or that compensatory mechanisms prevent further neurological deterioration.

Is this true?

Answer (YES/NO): NO